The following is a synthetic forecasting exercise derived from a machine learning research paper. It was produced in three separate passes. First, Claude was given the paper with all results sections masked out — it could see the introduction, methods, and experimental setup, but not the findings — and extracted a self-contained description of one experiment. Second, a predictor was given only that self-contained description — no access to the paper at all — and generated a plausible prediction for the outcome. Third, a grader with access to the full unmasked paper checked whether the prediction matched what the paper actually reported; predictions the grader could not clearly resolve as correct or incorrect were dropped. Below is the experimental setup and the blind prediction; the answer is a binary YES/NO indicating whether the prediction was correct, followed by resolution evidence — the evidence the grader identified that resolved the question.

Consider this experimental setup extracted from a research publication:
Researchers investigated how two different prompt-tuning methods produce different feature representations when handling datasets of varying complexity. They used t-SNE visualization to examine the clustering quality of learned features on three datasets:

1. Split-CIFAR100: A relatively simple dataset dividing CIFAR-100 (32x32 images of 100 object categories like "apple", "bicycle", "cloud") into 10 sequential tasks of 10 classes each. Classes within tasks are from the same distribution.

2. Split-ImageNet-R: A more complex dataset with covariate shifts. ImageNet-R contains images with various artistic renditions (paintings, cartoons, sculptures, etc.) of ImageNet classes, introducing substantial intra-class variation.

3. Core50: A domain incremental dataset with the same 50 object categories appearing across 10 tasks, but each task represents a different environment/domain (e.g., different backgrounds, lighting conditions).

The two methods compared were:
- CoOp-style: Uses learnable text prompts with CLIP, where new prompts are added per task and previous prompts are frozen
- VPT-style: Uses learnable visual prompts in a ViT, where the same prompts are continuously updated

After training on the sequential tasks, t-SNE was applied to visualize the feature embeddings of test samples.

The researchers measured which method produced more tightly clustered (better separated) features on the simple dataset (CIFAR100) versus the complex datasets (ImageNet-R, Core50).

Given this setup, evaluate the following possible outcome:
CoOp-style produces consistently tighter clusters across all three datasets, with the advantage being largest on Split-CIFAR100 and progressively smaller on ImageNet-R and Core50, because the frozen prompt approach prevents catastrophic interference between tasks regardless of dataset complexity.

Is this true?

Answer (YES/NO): NO